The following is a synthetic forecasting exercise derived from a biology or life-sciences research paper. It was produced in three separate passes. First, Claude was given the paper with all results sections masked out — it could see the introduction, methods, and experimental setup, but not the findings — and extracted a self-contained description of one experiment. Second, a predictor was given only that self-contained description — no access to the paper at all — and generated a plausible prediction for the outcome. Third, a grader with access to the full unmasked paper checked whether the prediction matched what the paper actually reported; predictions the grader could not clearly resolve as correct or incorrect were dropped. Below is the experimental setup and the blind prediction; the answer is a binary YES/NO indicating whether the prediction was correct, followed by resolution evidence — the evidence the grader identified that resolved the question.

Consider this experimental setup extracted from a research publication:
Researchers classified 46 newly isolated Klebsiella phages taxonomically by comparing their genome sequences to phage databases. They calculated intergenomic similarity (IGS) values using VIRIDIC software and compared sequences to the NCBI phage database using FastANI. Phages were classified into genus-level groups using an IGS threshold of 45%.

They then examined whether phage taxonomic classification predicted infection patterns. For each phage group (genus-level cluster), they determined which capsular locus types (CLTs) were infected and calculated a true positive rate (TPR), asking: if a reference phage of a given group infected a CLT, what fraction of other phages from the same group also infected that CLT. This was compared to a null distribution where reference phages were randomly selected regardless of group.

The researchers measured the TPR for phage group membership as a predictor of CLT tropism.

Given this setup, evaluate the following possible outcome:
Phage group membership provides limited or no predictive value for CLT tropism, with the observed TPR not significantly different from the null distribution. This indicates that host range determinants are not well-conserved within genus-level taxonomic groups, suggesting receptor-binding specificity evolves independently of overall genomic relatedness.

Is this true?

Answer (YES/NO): YES